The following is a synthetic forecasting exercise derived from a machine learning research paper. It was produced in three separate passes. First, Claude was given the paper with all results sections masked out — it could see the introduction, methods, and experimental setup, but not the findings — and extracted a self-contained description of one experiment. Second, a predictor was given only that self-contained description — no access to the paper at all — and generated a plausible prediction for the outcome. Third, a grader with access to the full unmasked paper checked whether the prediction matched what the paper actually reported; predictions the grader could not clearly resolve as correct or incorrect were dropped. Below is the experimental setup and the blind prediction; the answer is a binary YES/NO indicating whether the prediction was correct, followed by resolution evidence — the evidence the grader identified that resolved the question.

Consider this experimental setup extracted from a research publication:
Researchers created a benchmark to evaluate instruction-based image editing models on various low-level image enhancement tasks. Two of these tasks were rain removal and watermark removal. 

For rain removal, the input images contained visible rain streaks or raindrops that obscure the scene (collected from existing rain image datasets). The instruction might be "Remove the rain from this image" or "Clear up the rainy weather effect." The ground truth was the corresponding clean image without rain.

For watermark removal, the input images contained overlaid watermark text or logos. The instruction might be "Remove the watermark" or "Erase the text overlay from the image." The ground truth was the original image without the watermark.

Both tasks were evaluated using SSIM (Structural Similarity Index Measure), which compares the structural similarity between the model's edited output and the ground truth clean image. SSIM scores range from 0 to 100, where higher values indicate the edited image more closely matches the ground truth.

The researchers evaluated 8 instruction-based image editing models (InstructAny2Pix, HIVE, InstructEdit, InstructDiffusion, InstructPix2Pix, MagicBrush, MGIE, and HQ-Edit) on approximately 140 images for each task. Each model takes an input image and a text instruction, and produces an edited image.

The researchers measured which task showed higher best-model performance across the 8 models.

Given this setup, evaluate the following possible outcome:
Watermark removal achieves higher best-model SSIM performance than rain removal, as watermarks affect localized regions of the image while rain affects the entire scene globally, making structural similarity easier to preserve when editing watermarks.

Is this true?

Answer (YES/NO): YES